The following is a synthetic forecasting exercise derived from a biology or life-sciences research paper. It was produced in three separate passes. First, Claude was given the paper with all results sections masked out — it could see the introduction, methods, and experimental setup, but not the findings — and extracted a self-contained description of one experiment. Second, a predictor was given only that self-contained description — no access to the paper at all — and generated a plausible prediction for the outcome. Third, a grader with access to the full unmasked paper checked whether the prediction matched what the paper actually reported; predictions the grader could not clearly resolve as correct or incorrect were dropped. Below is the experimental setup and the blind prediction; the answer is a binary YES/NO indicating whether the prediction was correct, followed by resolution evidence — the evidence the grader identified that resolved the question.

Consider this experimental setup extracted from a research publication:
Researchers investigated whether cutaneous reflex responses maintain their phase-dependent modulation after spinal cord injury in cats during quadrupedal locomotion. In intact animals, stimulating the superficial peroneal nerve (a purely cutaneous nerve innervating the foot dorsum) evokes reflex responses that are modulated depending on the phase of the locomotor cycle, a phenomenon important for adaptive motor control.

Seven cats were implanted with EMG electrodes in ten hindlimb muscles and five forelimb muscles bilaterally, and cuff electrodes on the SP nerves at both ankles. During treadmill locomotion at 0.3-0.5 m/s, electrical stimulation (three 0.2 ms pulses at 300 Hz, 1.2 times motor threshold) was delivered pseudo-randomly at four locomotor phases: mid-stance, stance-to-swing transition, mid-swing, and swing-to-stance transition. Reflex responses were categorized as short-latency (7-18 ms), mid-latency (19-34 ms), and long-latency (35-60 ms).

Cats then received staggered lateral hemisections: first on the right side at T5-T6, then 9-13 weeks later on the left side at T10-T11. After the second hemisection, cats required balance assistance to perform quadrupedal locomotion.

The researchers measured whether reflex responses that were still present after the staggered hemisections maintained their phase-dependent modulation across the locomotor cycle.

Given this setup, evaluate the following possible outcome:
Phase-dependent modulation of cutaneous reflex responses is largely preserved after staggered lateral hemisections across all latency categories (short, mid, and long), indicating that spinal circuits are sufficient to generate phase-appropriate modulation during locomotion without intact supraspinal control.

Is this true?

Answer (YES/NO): YES